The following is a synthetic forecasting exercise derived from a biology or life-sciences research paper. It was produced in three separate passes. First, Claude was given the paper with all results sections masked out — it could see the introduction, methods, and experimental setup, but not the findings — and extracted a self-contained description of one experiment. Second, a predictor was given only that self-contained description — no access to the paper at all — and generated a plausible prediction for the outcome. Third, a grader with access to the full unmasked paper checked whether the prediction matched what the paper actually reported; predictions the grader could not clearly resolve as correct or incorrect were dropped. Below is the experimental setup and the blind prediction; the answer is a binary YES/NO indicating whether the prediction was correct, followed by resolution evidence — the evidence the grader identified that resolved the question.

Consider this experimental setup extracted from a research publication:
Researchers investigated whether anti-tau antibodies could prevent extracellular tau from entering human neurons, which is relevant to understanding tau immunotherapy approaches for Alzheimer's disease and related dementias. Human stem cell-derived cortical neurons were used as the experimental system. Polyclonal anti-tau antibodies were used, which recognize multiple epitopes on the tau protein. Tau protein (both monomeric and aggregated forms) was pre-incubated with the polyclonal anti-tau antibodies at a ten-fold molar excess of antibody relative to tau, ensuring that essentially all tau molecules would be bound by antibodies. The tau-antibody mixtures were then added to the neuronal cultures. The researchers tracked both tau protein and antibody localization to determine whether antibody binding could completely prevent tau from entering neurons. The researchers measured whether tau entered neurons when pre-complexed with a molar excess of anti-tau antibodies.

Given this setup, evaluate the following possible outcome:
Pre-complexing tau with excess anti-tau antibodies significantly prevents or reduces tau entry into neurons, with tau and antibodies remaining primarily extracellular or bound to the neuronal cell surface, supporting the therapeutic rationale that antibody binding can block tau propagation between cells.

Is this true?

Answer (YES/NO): NO